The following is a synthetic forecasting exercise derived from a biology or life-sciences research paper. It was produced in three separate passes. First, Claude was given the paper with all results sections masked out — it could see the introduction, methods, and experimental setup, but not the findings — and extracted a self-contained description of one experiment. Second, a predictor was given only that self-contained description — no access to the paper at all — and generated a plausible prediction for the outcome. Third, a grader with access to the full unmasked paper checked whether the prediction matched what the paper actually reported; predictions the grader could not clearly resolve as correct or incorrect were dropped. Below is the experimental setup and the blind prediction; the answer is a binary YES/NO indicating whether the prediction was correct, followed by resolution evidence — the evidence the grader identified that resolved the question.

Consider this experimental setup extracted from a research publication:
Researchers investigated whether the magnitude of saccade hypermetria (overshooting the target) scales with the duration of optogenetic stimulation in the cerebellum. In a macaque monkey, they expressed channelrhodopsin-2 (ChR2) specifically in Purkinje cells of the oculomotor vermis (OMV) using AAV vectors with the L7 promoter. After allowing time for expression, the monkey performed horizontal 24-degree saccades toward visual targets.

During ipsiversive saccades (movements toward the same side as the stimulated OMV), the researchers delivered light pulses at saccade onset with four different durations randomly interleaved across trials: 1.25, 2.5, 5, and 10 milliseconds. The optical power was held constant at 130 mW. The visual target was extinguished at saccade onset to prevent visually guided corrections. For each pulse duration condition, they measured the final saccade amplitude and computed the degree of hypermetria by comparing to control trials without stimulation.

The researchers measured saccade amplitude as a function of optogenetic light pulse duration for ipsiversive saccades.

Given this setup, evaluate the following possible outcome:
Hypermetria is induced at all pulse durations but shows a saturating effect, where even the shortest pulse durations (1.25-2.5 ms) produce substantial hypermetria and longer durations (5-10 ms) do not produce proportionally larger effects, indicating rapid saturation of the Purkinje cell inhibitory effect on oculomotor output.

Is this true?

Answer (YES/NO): NO